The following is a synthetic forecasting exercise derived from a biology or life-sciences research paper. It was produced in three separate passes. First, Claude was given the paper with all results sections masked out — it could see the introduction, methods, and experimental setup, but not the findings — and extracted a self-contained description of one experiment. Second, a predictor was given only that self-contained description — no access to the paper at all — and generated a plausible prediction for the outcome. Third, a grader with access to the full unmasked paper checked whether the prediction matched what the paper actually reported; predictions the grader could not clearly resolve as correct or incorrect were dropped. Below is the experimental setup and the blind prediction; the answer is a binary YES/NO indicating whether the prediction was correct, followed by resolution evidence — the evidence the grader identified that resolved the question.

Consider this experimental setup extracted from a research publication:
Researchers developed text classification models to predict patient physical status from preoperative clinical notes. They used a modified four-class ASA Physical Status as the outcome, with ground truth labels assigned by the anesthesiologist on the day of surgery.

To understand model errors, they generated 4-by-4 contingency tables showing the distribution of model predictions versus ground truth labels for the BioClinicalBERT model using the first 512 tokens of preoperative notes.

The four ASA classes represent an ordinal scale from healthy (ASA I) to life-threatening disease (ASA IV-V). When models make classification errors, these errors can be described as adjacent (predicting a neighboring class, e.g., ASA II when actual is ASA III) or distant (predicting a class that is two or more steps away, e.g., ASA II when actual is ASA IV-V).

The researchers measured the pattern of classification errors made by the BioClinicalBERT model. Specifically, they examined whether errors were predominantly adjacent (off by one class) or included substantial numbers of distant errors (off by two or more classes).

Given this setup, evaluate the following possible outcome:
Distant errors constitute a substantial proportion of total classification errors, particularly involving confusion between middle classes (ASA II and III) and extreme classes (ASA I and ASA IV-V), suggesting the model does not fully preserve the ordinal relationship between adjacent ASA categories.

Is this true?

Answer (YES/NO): NO